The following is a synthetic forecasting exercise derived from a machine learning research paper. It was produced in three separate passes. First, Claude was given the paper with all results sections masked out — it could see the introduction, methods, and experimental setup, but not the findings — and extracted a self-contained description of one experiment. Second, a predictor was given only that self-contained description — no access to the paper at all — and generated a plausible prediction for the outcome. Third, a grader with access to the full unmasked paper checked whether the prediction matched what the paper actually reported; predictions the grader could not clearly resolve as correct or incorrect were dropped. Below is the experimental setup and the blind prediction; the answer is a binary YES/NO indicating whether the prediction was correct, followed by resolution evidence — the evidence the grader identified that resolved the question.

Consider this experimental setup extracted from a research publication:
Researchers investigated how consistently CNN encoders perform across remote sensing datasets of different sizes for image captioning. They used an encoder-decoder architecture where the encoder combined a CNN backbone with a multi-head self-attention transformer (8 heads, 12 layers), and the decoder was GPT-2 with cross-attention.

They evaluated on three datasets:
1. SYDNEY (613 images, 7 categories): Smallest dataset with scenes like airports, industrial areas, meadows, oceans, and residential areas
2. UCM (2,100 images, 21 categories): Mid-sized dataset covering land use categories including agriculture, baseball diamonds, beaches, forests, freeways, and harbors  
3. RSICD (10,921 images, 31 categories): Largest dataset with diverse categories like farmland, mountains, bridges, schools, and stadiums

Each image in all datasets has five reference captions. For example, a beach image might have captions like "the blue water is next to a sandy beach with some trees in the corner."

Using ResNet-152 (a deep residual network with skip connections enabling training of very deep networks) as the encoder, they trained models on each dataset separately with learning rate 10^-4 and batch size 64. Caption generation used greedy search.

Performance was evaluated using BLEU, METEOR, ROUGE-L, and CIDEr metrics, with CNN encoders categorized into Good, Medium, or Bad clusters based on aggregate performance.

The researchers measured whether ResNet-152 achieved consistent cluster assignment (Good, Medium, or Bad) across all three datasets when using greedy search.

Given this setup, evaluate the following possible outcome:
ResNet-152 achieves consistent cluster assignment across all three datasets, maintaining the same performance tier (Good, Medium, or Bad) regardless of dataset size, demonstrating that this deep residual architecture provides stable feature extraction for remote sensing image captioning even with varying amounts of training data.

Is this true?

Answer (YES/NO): YES